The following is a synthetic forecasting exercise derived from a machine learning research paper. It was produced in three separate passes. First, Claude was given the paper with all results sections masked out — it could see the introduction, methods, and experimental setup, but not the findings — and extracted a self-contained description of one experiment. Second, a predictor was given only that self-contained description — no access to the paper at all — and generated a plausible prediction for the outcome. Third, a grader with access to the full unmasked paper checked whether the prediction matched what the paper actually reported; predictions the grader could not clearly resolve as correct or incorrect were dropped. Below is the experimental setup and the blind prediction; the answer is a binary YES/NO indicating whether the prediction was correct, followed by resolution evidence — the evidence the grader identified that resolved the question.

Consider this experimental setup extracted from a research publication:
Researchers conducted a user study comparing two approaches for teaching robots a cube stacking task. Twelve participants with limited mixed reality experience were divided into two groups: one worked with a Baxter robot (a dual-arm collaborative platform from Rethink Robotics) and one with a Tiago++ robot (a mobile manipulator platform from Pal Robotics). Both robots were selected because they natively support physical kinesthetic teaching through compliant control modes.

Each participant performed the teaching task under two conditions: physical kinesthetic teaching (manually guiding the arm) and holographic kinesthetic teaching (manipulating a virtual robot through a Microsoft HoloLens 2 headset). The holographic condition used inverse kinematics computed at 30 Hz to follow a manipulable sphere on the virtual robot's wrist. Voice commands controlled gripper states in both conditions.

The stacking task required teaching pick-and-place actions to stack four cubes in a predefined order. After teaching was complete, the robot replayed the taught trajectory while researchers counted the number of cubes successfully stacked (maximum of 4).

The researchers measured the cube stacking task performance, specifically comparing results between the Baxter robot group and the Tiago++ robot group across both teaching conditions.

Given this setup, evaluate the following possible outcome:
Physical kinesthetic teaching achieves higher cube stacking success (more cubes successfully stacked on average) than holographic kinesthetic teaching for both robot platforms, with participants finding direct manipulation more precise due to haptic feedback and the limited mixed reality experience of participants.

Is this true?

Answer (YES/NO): NO